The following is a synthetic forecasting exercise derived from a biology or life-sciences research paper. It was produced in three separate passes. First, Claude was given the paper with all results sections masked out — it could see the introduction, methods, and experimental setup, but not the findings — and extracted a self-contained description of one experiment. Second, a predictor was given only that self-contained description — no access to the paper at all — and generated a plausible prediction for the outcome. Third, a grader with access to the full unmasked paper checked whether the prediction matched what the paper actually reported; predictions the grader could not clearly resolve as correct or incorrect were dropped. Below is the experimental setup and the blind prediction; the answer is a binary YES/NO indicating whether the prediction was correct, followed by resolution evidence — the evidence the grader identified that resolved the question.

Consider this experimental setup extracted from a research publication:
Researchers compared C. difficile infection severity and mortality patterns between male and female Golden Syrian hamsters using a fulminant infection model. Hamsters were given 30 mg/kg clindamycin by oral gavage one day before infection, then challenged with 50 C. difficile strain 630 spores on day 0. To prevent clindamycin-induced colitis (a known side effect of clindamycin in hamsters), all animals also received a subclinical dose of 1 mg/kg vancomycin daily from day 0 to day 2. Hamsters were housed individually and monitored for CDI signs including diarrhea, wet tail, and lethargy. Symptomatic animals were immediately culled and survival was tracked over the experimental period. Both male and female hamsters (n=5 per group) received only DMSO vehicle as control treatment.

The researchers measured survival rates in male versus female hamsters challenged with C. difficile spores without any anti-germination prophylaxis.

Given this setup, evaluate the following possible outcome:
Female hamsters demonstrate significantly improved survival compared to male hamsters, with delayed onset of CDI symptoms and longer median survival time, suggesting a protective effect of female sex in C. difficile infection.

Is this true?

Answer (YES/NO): NO